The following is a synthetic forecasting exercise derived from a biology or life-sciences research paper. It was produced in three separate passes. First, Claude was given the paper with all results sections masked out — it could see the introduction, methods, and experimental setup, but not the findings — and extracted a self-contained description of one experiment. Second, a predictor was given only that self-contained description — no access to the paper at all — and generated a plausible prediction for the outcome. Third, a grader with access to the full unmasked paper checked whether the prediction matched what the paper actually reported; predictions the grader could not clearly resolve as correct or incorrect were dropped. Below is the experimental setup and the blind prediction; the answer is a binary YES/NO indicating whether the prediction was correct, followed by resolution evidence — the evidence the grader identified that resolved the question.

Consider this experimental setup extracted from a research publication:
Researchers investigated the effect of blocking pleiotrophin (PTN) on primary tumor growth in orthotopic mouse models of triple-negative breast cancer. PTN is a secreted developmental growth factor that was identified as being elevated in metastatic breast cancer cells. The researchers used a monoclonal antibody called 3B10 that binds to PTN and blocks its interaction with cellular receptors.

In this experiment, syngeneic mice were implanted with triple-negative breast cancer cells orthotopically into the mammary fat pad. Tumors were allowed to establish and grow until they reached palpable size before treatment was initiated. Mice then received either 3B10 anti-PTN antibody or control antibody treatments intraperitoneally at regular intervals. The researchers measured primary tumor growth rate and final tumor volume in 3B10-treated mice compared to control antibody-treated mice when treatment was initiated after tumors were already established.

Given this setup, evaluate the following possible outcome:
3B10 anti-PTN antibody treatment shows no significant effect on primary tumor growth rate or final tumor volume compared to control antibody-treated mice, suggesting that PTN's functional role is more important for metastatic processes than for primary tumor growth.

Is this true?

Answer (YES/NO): YES